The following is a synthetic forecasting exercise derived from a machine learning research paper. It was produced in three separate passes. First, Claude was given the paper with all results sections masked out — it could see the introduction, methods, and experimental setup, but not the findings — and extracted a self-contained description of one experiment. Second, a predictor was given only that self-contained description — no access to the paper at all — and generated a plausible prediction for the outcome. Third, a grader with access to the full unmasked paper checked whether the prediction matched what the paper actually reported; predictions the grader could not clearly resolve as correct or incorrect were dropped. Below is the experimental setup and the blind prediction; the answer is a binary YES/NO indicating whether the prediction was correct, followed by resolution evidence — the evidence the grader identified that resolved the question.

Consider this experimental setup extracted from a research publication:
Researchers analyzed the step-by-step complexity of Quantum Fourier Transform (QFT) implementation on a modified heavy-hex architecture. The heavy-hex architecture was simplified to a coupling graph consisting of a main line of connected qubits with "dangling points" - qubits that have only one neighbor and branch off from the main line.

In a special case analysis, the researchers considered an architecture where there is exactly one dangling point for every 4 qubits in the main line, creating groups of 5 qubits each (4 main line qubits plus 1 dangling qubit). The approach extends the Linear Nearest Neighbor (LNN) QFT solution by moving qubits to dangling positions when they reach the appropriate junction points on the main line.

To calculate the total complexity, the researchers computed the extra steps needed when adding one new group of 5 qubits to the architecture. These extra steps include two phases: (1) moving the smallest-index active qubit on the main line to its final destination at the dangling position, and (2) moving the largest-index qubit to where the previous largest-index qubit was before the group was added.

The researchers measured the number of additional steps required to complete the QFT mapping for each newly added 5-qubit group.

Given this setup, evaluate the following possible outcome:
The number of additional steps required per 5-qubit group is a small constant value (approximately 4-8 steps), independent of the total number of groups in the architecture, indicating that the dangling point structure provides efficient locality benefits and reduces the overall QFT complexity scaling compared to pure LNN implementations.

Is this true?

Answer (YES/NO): NO